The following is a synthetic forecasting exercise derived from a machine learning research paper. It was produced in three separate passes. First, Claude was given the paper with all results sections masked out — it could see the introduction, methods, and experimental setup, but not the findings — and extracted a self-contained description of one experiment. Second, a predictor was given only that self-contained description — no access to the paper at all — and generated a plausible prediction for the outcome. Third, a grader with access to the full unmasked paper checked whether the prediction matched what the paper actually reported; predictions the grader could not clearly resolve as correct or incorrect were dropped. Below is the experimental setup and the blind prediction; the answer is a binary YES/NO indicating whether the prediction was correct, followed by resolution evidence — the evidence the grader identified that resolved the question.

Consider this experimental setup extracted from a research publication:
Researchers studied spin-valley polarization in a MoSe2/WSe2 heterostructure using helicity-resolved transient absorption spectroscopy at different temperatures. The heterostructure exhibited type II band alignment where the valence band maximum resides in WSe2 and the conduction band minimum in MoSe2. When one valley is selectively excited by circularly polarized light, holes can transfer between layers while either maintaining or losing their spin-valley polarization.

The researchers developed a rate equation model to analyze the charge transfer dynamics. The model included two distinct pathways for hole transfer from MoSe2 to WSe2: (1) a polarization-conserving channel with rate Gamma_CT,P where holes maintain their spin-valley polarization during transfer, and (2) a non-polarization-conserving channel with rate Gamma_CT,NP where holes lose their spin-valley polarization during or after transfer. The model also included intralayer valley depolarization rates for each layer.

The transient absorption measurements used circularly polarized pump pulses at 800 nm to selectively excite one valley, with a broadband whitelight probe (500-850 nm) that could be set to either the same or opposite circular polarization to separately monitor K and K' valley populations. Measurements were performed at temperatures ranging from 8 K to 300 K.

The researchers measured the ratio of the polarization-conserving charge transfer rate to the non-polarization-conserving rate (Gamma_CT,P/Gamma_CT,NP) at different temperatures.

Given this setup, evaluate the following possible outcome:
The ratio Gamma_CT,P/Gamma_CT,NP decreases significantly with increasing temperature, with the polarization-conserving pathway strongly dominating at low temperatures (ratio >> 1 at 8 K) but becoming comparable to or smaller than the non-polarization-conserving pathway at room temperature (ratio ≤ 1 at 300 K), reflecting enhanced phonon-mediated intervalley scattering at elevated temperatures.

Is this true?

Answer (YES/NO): NO